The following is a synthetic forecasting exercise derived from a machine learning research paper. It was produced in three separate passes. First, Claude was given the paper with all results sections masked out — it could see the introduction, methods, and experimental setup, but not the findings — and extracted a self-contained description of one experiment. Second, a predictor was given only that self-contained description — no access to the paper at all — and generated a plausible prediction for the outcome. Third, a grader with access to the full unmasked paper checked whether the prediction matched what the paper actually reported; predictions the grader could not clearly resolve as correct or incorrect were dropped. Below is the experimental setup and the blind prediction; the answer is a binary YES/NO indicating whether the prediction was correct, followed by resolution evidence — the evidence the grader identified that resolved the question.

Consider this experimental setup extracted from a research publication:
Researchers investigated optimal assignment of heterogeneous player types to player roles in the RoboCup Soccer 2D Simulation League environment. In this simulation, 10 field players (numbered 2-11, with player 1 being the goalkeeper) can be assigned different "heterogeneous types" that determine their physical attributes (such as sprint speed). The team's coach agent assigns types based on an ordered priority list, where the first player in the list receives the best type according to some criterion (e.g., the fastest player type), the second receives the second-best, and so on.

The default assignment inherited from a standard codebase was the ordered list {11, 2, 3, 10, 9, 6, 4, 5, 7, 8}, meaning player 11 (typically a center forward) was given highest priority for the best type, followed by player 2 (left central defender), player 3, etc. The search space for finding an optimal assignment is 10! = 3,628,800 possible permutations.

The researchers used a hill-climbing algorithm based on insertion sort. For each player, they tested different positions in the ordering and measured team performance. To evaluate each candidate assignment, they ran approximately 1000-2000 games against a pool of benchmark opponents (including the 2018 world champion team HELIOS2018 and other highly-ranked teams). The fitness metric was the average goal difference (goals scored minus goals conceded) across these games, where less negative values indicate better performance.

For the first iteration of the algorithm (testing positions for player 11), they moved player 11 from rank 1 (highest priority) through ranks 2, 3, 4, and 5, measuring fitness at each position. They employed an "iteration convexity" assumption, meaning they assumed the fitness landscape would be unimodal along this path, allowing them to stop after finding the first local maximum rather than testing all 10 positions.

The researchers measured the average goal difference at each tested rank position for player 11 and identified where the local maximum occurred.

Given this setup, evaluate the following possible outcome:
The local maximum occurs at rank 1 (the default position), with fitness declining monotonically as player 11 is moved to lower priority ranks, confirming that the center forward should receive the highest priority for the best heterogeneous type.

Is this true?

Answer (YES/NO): NO